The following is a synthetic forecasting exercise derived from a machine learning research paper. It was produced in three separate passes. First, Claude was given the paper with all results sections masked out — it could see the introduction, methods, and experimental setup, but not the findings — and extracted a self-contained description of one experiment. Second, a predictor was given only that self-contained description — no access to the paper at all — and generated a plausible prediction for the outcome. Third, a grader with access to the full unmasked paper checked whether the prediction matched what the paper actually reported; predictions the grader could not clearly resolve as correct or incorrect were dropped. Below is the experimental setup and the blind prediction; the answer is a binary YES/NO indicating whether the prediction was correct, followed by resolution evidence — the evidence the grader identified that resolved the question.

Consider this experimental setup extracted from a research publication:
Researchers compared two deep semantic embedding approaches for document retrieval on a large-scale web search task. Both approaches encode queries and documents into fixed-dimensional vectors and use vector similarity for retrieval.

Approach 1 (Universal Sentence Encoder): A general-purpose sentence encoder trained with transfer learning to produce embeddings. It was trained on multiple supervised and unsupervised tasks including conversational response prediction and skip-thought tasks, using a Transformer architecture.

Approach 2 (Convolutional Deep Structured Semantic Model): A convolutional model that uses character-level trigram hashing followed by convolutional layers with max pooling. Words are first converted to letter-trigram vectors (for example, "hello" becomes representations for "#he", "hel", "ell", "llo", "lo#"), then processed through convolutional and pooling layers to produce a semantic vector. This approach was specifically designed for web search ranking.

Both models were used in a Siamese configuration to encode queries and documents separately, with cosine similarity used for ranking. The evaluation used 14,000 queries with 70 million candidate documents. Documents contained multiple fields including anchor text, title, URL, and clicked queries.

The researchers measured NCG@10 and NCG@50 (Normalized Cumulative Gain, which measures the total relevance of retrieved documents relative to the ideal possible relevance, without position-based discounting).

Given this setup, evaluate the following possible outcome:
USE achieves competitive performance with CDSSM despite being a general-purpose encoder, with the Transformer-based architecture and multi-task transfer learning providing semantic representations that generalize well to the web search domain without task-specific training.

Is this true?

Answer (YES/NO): NO